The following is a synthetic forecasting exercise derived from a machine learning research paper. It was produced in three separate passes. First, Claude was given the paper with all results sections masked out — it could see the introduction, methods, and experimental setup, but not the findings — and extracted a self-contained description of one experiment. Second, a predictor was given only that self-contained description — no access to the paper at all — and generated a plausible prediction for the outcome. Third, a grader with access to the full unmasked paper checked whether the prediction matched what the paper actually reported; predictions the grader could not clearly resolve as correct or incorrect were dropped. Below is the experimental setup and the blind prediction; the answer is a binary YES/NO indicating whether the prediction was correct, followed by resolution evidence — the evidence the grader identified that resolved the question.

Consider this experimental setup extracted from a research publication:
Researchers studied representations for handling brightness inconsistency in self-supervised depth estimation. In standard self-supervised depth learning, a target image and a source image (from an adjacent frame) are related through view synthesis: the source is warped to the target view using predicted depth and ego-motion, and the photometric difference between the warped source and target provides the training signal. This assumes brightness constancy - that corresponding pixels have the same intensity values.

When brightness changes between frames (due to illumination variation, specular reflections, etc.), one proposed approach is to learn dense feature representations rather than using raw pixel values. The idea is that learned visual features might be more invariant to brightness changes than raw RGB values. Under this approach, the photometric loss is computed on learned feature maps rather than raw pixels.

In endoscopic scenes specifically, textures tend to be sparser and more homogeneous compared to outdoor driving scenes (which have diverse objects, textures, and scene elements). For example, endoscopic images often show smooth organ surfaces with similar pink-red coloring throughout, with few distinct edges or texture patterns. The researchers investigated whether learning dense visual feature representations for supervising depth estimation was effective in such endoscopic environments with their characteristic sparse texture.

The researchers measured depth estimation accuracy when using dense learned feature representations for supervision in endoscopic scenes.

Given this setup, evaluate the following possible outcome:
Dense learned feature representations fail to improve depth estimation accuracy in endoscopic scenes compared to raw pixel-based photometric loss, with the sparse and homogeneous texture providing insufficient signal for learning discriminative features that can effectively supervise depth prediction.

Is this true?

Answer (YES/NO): YES